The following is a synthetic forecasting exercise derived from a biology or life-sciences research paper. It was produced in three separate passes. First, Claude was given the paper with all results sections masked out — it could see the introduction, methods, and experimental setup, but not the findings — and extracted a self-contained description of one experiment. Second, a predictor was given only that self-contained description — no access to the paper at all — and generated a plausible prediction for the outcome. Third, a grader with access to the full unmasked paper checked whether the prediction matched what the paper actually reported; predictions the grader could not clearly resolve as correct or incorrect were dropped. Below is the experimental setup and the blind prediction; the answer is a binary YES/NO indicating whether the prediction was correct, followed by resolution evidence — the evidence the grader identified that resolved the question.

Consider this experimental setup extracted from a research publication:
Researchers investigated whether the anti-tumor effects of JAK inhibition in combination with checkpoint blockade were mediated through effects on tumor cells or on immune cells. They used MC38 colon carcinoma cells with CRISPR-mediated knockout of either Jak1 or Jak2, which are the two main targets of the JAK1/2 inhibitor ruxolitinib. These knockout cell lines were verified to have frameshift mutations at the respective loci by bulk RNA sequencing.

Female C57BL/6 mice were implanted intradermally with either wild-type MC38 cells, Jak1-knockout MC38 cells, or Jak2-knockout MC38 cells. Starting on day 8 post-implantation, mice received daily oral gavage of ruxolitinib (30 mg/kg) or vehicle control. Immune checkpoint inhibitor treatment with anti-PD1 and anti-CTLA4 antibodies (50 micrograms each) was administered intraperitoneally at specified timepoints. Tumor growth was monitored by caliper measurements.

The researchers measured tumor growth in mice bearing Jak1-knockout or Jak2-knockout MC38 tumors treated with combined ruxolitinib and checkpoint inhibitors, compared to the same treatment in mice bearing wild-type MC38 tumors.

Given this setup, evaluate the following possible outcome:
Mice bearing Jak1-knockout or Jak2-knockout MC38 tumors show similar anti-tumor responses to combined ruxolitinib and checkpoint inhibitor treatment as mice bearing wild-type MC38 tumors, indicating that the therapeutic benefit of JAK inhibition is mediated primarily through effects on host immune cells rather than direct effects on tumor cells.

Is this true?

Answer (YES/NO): YES